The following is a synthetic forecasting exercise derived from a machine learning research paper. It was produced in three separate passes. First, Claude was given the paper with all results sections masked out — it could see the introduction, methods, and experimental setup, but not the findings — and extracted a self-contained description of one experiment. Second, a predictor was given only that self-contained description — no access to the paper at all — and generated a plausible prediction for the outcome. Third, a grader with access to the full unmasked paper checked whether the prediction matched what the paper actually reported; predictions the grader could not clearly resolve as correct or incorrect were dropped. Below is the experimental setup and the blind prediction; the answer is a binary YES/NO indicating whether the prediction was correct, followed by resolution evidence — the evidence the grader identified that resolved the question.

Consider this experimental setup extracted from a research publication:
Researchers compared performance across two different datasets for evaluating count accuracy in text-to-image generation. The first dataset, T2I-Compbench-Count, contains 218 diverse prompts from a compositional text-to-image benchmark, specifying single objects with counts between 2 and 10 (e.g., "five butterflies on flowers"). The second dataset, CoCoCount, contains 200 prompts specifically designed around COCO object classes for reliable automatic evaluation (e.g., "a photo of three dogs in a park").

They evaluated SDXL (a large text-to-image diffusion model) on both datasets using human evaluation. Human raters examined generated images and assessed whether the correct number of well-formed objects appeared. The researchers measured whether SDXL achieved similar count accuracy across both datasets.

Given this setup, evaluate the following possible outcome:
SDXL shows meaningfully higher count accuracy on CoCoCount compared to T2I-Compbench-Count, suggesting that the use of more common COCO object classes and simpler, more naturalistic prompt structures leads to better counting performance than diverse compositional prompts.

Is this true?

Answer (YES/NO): NO